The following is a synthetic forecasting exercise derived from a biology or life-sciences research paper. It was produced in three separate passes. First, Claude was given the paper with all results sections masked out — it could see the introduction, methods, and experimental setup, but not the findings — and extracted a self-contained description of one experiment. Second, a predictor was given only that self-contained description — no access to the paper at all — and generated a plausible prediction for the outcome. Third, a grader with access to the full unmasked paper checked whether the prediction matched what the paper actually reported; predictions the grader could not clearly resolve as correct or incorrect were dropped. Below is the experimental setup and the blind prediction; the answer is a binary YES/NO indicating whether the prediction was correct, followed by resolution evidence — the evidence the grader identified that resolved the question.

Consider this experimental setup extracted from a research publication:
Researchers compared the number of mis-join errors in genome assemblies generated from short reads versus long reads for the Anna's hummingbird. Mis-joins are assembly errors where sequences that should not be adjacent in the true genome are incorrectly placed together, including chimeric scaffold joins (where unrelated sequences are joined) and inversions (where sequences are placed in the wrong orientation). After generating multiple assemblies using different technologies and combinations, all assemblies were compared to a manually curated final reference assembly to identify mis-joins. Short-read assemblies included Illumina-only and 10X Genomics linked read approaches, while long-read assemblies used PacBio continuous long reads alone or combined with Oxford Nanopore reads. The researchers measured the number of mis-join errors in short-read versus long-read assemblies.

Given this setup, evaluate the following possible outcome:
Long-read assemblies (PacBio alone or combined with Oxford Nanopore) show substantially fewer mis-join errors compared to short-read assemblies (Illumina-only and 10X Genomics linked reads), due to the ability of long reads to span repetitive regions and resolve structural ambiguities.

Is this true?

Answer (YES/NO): YES